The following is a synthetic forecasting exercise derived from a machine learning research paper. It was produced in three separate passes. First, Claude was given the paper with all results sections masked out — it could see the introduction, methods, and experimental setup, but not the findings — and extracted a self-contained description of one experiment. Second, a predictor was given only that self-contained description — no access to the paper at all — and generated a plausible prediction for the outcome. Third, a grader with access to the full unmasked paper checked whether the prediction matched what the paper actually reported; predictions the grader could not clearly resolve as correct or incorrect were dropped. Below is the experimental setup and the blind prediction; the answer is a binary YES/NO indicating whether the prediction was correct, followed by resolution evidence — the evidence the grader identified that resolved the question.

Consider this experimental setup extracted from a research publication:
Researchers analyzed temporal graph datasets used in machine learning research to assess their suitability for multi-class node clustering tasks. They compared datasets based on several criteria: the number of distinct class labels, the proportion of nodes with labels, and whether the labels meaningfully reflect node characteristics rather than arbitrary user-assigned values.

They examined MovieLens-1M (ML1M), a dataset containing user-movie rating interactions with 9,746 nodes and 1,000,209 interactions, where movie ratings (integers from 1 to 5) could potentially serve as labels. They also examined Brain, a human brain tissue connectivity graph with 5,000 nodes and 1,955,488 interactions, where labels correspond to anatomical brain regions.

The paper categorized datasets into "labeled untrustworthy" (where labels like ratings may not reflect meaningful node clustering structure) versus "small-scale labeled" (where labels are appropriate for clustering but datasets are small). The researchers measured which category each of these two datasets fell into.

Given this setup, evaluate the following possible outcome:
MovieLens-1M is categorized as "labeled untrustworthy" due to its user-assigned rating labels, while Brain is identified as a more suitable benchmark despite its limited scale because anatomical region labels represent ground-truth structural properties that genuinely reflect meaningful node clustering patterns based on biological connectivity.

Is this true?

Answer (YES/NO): NO